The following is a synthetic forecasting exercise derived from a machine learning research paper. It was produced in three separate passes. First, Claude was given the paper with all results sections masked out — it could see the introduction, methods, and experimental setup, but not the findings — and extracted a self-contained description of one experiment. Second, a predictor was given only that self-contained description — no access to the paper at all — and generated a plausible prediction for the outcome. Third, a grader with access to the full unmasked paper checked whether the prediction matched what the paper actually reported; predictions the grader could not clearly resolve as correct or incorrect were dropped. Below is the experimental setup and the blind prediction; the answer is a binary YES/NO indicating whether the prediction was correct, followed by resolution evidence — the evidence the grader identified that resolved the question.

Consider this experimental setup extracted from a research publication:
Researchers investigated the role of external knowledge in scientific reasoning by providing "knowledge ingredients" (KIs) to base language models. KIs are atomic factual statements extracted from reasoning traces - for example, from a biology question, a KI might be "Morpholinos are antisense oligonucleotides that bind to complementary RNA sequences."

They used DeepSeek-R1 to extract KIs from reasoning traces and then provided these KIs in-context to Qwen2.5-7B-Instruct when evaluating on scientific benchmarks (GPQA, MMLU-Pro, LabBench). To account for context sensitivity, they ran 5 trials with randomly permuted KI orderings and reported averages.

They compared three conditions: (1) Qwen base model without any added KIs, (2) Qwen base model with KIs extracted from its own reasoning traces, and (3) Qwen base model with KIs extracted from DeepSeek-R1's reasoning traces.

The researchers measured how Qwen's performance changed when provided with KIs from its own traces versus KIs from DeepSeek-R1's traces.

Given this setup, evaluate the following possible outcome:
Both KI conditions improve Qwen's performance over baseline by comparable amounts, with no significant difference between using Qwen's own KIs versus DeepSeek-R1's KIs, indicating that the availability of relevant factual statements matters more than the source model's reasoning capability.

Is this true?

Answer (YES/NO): NO